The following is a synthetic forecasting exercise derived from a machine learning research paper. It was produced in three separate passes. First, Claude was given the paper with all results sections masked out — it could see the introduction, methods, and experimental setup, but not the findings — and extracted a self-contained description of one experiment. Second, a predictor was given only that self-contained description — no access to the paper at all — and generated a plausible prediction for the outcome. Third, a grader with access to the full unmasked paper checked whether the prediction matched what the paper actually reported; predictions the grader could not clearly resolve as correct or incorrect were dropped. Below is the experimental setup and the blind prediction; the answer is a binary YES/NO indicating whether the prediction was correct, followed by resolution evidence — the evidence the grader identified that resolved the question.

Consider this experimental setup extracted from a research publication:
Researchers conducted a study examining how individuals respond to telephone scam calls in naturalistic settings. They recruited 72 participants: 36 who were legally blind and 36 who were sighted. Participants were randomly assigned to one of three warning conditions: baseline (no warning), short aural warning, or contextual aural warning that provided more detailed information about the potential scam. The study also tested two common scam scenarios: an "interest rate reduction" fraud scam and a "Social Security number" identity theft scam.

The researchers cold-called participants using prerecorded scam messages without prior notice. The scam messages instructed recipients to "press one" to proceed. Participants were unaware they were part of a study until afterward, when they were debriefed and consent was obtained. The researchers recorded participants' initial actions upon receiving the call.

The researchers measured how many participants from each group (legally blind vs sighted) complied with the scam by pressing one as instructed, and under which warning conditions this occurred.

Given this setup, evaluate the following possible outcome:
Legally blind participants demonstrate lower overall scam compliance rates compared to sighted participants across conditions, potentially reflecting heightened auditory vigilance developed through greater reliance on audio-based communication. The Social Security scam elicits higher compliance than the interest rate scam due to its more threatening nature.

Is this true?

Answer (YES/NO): NO